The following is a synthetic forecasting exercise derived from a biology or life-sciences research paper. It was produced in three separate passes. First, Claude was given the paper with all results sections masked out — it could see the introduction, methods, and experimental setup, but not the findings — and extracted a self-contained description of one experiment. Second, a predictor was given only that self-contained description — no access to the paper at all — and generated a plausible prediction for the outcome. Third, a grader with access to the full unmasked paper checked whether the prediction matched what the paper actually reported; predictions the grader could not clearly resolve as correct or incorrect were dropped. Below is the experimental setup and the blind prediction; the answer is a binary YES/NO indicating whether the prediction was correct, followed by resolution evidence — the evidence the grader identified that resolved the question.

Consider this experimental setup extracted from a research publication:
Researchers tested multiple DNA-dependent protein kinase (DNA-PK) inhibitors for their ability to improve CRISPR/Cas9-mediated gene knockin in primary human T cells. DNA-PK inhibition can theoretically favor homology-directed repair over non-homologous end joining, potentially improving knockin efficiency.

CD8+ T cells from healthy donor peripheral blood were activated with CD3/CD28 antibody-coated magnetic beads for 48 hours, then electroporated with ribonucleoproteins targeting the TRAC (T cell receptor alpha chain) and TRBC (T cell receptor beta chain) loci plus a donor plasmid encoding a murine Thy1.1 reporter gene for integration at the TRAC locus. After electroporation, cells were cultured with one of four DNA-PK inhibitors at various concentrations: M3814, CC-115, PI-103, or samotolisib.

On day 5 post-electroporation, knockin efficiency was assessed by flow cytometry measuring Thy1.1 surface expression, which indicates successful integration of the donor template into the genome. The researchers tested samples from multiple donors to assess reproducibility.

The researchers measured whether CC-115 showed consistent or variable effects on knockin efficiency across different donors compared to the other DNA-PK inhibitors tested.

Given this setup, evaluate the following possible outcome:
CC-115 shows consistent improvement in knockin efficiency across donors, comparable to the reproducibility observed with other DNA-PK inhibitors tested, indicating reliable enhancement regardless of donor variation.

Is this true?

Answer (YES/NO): NO